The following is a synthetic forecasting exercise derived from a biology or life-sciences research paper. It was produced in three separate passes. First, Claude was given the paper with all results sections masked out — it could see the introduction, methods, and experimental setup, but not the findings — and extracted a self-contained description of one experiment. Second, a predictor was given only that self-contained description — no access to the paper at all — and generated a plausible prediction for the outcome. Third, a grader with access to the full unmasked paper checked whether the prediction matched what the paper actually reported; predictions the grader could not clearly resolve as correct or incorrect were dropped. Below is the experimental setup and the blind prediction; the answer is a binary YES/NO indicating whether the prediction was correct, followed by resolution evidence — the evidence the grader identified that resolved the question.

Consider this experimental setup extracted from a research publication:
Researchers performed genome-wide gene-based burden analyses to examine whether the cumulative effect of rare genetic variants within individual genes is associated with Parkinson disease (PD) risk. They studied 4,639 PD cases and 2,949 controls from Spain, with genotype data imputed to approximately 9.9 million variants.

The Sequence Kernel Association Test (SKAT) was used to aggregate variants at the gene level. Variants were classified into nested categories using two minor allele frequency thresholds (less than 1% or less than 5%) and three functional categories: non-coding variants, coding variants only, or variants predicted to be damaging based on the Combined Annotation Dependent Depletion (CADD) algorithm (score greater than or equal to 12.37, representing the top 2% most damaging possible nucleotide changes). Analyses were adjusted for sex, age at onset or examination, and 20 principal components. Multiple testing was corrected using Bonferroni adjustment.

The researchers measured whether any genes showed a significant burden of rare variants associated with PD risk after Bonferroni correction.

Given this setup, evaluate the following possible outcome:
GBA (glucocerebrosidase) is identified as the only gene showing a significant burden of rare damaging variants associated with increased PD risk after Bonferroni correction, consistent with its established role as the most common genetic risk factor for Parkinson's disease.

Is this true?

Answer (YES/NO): NO